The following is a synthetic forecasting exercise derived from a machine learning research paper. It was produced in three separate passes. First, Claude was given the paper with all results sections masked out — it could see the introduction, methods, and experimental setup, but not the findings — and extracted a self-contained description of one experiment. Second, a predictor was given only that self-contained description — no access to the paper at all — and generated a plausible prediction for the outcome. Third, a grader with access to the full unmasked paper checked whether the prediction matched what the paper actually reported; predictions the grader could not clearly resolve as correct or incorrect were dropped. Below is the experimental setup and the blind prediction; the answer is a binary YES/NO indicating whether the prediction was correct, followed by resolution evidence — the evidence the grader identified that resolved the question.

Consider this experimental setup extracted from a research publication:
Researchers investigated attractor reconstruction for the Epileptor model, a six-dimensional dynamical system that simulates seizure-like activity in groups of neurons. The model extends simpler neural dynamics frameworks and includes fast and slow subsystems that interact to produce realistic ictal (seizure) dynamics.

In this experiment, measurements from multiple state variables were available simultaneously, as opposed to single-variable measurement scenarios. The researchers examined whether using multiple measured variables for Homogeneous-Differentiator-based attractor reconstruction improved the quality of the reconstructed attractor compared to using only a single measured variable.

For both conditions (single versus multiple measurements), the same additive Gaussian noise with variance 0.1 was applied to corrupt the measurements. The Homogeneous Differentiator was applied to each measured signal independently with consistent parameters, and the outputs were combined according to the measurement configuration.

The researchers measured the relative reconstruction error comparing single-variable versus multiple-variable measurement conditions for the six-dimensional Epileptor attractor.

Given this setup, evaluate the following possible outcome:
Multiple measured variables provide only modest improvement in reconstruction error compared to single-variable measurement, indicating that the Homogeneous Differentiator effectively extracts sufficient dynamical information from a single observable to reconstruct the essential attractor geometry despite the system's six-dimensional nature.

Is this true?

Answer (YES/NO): NO